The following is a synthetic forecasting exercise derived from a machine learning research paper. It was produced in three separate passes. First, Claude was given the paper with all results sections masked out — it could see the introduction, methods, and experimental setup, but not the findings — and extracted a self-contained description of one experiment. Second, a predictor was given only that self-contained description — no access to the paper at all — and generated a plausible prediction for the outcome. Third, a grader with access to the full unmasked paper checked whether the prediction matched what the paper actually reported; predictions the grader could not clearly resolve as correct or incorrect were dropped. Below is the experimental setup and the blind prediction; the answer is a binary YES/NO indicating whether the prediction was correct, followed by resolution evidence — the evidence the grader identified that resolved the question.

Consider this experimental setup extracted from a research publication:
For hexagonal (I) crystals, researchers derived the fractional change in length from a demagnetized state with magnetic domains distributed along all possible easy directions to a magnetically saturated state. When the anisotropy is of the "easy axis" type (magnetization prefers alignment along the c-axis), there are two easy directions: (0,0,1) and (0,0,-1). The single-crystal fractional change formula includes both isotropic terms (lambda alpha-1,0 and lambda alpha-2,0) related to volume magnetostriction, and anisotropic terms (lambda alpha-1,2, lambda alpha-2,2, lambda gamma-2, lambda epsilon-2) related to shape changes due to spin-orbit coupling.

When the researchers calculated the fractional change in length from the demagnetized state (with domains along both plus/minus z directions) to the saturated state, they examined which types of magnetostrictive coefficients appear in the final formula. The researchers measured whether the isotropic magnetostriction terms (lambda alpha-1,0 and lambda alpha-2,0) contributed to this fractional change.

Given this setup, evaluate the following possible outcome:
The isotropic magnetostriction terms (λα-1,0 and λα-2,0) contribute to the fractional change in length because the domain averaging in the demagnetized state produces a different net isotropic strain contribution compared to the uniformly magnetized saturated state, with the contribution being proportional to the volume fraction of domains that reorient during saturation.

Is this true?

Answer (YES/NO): NO